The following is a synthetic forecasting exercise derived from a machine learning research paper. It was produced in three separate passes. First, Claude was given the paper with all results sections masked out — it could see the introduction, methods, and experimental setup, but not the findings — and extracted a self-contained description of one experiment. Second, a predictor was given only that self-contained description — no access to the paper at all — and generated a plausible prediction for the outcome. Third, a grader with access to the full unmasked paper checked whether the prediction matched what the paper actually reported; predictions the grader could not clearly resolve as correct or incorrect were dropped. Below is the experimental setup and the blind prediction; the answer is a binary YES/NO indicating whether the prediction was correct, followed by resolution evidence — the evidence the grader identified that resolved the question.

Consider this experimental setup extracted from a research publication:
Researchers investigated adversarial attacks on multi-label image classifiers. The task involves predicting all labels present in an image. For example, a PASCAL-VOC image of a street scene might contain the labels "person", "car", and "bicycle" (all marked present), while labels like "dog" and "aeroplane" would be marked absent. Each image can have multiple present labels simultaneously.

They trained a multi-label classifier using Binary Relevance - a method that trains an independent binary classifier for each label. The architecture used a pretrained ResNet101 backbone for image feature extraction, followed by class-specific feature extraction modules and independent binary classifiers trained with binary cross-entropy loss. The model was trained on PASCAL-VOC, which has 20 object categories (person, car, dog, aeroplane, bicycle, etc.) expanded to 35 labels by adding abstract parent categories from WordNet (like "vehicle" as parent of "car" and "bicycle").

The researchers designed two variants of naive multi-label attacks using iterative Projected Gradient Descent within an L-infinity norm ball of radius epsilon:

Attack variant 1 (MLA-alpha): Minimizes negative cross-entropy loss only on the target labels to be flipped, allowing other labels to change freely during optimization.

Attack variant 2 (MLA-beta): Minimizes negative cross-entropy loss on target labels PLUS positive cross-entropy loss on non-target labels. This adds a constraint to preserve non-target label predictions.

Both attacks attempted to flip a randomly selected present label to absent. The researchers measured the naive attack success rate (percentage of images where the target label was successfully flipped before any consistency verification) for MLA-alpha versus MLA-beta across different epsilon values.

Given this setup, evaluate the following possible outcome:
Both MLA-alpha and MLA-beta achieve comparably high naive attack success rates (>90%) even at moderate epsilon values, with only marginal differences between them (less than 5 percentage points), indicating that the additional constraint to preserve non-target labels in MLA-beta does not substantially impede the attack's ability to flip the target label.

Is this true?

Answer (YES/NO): NO